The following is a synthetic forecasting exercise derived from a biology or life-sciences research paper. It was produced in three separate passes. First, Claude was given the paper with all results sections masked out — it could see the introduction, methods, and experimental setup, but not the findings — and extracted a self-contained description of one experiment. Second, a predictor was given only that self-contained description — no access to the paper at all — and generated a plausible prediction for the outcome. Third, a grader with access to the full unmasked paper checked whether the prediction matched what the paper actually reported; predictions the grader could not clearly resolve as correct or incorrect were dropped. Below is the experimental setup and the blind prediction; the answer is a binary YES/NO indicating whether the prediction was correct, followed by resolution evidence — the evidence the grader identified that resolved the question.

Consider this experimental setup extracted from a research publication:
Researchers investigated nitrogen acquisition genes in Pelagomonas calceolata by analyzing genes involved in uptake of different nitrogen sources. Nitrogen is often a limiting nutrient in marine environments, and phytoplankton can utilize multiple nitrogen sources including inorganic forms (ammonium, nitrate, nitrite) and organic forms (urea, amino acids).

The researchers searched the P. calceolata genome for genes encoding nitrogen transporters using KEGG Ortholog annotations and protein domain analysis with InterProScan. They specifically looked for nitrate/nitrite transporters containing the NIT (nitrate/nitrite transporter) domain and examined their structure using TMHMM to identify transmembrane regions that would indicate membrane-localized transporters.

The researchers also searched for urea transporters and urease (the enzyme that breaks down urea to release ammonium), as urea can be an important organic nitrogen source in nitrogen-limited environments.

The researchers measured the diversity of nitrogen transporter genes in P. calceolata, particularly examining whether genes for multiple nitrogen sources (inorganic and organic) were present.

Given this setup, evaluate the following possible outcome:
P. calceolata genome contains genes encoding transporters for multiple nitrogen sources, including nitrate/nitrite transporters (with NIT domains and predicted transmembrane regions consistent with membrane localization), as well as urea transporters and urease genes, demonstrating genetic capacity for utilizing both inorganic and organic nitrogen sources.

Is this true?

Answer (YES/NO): NO